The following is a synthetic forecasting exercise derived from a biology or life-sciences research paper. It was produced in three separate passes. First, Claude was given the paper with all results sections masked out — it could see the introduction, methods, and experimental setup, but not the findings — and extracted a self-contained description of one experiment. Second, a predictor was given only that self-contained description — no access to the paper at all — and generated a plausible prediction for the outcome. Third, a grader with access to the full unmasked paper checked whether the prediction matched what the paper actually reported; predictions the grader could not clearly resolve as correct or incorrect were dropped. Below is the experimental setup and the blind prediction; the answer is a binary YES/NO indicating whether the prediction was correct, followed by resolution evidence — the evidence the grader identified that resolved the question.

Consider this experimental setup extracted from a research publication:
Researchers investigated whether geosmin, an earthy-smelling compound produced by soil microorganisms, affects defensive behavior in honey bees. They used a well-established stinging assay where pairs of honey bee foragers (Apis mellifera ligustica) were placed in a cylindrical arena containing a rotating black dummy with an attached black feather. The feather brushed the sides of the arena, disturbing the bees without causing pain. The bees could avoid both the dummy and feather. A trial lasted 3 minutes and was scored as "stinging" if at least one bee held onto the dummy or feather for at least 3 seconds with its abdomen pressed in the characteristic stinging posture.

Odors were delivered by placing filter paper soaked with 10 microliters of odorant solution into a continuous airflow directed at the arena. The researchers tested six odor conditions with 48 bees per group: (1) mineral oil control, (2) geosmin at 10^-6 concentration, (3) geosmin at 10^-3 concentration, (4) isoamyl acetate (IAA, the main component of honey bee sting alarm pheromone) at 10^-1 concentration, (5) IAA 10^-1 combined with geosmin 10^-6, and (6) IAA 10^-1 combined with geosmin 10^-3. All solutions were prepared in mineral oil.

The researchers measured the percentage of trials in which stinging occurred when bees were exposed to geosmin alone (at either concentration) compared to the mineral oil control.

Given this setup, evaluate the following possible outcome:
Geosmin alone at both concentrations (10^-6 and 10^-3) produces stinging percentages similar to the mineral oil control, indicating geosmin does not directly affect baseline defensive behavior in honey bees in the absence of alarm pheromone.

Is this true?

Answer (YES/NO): YES